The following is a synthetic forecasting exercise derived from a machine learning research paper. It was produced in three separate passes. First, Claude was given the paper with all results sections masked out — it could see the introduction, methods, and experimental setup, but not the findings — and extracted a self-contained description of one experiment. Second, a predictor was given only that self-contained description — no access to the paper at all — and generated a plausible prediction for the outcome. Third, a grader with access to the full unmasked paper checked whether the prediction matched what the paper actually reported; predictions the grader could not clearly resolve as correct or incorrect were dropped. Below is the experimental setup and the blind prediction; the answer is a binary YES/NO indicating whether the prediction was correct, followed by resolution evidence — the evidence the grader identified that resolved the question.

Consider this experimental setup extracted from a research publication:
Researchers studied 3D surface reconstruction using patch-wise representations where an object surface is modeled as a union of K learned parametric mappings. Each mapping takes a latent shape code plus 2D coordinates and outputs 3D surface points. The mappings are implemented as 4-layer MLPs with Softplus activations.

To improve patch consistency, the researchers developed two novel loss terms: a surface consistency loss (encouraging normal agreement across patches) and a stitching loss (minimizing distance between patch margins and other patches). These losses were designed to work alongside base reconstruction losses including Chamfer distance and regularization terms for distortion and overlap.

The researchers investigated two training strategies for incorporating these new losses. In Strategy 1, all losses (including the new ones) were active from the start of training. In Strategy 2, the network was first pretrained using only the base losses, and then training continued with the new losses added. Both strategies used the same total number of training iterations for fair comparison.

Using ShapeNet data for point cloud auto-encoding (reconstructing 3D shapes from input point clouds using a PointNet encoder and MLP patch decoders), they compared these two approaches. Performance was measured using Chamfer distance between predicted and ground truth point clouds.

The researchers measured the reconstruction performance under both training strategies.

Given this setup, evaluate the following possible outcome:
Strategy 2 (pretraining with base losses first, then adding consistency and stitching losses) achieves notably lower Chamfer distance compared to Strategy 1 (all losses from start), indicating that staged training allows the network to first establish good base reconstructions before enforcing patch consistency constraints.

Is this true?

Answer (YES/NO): YES